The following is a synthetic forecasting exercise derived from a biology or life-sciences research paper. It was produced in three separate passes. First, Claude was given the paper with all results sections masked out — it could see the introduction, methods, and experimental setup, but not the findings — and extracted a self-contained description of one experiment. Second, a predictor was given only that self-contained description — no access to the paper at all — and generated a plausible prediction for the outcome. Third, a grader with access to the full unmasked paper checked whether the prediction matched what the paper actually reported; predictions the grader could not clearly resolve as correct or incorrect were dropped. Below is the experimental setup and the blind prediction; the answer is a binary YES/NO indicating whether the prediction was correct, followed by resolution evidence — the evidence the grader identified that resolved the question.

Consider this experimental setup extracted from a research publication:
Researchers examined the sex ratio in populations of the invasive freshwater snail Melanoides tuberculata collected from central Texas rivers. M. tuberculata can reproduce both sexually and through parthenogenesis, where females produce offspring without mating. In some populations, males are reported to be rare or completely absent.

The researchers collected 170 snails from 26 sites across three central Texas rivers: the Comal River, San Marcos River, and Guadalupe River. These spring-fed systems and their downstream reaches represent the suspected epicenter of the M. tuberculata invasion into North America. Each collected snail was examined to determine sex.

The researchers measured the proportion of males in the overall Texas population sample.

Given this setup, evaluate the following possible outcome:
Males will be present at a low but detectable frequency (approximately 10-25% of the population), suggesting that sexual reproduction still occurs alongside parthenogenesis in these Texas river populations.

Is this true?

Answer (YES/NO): NO